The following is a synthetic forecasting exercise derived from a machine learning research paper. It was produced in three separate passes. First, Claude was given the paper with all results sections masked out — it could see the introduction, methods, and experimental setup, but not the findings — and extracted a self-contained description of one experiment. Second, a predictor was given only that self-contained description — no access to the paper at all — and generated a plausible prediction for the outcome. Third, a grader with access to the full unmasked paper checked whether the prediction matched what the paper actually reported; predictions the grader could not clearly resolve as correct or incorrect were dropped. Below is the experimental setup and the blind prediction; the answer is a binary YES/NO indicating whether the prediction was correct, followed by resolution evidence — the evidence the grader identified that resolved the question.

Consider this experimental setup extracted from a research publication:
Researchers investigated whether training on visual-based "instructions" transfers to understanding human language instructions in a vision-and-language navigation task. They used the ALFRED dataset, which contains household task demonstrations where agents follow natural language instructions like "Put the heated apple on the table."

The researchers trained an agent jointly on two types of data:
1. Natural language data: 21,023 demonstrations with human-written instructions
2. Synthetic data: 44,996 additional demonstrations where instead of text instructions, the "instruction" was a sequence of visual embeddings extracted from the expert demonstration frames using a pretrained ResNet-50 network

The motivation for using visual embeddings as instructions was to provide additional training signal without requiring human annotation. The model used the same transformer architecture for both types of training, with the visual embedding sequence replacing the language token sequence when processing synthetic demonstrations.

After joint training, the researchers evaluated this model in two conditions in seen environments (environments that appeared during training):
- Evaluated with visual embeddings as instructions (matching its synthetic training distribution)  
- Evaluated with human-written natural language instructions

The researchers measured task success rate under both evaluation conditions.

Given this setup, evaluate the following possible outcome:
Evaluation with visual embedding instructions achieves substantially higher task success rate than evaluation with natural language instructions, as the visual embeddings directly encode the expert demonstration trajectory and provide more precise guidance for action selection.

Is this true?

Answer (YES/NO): YES